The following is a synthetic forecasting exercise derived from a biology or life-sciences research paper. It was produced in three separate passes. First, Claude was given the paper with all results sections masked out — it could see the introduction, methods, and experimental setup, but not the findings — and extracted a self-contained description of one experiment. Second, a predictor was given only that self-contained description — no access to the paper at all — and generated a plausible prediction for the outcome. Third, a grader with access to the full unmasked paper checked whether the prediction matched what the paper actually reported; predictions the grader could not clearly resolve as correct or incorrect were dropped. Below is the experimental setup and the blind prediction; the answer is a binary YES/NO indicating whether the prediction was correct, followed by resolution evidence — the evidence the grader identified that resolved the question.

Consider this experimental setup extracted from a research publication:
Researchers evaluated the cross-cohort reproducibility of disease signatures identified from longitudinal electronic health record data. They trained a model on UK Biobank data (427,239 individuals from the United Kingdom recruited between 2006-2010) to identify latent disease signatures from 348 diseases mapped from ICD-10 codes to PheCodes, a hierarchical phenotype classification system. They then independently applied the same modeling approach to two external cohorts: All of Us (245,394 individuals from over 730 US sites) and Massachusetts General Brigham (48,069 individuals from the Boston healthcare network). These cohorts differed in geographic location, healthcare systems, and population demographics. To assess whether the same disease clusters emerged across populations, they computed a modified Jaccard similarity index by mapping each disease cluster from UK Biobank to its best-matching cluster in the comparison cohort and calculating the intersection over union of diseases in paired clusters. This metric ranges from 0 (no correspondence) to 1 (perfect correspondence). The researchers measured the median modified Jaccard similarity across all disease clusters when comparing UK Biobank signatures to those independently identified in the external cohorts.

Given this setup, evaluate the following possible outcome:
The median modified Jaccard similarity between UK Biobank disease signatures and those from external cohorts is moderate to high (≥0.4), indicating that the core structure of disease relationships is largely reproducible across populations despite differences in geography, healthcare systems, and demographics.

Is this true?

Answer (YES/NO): YES